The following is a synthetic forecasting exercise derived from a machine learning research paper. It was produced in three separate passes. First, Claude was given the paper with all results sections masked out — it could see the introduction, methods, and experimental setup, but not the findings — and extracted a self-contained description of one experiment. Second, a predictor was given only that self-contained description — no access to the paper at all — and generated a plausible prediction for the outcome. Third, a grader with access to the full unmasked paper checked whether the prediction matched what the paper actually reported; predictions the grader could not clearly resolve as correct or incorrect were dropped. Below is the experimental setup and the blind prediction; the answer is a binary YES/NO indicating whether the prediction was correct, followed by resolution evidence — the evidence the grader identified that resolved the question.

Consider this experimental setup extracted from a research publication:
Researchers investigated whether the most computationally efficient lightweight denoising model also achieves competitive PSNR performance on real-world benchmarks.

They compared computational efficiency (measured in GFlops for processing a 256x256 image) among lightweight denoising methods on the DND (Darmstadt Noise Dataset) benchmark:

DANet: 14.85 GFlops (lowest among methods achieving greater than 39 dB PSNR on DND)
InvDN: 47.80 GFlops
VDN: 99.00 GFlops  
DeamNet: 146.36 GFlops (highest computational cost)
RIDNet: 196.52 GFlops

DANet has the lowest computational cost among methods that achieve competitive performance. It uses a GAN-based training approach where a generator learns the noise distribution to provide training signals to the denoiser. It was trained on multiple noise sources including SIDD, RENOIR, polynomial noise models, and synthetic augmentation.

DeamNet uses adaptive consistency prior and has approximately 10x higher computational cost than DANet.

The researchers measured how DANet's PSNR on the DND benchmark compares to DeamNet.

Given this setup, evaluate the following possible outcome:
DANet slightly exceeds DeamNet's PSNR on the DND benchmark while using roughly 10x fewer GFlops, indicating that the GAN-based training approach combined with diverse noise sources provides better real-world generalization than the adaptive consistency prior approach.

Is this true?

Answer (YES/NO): NO